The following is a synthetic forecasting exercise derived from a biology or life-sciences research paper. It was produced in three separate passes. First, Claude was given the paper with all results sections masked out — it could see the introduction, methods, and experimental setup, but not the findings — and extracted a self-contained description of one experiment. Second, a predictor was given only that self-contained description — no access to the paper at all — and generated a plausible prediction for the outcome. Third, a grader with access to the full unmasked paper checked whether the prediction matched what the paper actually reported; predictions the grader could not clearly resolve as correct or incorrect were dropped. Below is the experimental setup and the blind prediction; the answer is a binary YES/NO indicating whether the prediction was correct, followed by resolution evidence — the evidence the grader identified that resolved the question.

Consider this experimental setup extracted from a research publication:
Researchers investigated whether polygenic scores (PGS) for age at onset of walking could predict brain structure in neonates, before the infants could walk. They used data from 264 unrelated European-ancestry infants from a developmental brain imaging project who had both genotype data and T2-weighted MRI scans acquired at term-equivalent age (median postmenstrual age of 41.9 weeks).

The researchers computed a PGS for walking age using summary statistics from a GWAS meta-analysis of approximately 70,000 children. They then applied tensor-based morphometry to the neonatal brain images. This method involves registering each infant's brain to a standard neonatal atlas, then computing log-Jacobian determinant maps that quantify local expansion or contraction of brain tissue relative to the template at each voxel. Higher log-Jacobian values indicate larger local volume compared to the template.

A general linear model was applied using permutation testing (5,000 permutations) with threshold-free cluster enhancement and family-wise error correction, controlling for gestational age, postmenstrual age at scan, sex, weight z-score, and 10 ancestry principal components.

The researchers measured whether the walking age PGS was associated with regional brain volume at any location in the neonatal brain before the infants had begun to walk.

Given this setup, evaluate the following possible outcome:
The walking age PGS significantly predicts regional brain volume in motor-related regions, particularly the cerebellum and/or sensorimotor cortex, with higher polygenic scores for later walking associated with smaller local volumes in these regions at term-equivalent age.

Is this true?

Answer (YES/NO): NO